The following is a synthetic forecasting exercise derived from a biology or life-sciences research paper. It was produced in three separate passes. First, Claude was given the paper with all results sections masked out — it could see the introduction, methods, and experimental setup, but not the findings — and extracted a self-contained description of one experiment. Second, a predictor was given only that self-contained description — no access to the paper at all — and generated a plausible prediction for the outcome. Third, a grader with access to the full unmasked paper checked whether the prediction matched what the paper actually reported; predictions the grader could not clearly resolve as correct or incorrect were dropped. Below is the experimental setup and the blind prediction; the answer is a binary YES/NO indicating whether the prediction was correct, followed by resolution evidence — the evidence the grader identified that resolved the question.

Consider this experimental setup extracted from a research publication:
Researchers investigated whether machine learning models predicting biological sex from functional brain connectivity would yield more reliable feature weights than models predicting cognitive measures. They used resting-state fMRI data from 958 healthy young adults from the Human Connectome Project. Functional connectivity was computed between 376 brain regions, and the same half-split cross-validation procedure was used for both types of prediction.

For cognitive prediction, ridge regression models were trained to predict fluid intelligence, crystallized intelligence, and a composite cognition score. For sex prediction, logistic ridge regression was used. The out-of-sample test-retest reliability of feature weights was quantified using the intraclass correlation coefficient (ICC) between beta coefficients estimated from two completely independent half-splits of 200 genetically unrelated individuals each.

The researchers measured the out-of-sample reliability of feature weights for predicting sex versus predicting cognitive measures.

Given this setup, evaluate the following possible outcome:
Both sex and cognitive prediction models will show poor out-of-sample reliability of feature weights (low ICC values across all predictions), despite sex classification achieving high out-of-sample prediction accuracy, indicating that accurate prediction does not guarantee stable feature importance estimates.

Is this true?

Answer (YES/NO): NO